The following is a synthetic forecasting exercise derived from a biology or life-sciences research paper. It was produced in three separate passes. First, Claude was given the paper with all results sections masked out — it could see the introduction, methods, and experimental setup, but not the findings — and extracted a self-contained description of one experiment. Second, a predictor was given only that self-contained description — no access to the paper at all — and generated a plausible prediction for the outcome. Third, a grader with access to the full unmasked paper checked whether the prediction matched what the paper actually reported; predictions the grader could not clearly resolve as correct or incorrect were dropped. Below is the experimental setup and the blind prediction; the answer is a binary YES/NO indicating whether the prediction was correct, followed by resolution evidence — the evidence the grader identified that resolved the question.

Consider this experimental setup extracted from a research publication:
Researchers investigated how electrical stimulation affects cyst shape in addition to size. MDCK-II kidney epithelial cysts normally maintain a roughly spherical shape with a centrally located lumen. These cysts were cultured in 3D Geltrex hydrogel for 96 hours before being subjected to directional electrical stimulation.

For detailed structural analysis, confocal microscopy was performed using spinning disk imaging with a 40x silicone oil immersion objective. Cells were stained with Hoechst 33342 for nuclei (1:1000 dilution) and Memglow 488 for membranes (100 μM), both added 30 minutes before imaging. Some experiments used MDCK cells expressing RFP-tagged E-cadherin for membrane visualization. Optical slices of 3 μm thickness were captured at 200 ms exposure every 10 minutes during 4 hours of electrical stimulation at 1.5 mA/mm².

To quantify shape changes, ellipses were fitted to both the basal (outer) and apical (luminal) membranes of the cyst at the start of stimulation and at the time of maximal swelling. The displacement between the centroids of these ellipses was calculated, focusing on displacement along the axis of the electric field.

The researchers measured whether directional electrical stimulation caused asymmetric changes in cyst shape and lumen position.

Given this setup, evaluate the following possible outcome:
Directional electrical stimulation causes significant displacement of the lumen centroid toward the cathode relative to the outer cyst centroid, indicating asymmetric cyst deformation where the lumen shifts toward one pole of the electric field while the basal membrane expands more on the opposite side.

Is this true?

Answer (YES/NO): NO